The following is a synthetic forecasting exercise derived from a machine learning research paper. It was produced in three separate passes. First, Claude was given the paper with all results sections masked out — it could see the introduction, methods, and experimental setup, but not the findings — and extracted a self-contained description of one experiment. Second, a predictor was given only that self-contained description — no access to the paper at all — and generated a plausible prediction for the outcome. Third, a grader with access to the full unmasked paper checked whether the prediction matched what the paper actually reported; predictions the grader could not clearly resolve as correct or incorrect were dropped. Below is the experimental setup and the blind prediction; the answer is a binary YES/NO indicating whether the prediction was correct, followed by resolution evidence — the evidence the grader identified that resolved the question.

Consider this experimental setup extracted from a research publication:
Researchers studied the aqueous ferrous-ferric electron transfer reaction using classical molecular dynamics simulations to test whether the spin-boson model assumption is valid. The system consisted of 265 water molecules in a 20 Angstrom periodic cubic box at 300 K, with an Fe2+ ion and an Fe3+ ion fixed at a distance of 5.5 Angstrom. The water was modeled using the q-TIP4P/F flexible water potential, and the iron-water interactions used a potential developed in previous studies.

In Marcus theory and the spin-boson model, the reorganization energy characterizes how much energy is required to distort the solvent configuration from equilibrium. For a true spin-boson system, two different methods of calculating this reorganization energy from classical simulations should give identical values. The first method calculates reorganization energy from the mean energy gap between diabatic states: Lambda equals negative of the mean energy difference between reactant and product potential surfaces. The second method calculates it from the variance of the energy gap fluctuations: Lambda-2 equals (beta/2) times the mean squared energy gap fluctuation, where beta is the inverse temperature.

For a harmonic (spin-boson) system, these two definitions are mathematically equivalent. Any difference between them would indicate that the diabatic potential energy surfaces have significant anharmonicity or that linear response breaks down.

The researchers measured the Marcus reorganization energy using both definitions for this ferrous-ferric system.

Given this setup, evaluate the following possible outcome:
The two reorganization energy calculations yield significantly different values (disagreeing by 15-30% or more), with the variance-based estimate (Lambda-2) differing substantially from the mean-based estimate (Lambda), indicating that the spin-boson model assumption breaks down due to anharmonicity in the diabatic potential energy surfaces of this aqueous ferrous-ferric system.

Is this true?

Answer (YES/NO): NO